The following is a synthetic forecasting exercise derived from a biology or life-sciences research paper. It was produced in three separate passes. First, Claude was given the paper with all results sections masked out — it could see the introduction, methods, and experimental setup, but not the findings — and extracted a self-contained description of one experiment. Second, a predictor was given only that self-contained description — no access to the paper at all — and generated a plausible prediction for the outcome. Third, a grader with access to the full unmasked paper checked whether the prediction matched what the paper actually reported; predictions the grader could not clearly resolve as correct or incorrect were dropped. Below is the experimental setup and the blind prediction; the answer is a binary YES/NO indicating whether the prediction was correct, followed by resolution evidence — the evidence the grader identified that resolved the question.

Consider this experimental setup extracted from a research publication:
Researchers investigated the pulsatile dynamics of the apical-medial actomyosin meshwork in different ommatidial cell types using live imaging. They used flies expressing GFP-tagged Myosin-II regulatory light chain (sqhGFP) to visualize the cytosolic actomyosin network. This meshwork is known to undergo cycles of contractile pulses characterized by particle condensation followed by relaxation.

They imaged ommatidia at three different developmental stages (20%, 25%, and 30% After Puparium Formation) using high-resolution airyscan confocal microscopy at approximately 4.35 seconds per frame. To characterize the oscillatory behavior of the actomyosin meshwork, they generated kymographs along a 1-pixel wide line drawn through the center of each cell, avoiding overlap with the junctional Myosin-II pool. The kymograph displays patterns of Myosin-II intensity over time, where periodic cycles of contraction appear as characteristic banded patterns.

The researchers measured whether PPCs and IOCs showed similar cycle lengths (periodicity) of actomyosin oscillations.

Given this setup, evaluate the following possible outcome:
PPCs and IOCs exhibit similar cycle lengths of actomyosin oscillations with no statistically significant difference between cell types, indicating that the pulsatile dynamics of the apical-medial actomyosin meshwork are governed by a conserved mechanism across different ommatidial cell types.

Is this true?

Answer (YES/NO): YES